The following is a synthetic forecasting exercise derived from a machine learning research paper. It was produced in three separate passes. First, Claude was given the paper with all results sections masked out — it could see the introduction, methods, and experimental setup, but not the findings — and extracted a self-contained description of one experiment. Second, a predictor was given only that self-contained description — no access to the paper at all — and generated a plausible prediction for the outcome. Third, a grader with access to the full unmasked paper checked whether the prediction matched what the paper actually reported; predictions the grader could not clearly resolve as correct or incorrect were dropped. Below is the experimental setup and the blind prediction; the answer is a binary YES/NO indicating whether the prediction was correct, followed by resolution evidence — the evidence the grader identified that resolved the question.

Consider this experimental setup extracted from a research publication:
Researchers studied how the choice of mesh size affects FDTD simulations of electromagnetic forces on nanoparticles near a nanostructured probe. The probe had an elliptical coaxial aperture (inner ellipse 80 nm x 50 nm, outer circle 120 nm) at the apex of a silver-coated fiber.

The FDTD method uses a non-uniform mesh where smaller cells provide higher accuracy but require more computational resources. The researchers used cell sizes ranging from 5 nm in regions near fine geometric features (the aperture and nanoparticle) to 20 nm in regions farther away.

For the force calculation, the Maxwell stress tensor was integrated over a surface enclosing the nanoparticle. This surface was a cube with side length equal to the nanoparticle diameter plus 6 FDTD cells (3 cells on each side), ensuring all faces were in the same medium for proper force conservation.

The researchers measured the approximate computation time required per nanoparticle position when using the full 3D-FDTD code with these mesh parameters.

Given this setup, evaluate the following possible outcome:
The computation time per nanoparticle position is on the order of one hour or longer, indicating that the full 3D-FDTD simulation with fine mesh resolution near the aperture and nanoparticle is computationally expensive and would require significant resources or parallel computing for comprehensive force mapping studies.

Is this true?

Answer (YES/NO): NO